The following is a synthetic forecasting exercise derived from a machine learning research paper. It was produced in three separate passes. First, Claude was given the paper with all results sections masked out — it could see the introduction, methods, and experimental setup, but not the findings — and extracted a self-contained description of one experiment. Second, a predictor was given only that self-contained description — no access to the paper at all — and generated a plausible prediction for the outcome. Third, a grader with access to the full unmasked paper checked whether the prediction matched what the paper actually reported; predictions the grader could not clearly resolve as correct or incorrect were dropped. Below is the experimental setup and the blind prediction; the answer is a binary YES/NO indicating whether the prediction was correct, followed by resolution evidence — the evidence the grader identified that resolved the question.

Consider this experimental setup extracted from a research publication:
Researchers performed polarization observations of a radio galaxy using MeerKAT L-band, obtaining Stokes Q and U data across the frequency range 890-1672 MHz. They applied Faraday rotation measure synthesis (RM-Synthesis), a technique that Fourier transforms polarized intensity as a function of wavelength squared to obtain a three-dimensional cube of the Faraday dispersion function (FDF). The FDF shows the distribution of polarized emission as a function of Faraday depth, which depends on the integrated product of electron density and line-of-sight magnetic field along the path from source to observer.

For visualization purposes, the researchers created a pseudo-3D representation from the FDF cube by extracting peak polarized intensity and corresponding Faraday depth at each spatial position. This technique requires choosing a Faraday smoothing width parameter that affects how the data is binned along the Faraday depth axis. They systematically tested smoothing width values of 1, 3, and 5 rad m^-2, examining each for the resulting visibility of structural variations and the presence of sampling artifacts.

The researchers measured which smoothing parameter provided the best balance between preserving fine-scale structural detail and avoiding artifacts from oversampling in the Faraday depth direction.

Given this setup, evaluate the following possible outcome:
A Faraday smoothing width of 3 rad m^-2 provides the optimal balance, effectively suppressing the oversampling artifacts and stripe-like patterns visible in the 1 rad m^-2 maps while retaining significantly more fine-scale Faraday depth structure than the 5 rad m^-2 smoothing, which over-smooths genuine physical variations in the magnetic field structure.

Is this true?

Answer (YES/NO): NO